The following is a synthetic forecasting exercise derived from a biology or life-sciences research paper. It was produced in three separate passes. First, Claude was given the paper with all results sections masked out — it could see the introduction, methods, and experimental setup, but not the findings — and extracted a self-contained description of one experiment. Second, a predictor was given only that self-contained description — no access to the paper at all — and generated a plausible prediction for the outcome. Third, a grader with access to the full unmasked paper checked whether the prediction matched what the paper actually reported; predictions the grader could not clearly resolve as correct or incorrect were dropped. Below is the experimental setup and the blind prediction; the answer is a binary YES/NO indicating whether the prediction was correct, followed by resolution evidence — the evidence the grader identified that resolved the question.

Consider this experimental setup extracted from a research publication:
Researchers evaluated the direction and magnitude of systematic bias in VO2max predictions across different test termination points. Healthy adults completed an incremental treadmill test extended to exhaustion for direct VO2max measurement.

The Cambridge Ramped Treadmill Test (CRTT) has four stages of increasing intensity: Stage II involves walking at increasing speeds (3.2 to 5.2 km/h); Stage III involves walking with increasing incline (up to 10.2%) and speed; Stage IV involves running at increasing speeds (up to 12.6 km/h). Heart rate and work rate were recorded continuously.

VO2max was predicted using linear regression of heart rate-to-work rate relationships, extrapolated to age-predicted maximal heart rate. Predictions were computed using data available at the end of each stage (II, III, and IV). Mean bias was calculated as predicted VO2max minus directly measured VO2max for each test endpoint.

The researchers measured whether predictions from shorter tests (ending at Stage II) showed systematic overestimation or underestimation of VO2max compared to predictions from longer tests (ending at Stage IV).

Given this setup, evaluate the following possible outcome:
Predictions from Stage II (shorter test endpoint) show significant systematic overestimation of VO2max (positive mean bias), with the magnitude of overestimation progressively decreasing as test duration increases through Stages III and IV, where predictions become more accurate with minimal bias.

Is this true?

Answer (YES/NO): NO